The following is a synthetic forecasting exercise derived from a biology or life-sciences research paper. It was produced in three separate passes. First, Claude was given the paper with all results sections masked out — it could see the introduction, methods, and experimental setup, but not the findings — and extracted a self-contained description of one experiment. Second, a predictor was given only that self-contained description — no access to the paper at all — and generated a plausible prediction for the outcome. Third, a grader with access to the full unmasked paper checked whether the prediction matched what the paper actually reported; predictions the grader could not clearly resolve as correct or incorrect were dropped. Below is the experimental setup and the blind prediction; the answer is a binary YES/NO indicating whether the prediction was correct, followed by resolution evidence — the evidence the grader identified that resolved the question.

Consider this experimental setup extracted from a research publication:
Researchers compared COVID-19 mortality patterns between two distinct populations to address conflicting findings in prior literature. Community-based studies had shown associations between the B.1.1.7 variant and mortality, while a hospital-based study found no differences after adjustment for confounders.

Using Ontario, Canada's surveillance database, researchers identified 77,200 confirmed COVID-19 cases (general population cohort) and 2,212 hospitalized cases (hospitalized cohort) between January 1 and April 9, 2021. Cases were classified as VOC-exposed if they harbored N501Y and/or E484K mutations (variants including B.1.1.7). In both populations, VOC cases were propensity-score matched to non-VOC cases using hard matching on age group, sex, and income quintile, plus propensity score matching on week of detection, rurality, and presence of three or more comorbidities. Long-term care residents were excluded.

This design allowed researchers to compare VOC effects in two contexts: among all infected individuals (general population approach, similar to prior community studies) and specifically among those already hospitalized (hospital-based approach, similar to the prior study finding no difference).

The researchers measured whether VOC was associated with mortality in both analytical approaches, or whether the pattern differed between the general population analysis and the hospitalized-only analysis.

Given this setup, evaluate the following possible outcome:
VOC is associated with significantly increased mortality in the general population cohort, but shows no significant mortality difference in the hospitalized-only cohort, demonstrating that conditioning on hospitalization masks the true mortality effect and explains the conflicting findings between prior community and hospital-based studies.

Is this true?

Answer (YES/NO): NO